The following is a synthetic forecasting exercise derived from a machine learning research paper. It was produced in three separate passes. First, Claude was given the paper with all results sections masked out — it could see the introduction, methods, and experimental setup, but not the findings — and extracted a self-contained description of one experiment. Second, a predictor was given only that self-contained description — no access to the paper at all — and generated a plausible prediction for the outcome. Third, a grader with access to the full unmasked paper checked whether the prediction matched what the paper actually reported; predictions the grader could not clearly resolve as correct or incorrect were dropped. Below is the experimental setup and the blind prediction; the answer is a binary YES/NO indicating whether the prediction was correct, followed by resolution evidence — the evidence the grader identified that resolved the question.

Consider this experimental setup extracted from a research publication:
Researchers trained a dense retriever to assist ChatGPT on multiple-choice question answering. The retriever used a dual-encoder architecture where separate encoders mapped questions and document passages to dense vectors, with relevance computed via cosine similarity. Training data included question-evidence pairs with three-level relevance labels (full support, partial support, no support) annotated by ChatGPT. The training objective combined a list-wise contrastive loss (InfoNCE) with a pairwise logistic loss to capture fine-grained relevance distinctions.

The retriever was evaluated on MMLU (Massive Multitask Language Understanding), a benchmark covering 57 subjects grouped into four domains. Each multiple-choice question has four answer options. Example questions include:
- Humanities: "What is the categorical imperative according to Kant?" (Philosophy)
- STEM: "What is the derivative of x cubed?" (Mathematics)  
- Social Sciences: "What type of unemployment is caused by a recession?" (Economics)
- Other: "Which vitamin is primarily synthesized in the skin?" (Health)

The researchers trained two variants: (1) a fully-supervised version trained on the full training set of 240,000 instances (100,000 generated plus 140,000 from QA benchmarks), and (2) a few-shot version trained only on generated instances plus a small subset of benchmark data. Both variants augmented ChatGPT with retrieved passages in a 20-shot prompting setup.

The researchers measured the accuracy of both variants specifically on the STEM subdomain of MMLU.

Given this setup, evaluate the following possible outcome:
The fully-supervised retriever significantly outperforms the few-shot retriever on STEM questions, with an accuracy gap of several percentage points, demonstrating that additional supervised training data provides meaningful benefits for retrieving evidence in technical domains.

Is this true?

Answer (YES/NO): NO